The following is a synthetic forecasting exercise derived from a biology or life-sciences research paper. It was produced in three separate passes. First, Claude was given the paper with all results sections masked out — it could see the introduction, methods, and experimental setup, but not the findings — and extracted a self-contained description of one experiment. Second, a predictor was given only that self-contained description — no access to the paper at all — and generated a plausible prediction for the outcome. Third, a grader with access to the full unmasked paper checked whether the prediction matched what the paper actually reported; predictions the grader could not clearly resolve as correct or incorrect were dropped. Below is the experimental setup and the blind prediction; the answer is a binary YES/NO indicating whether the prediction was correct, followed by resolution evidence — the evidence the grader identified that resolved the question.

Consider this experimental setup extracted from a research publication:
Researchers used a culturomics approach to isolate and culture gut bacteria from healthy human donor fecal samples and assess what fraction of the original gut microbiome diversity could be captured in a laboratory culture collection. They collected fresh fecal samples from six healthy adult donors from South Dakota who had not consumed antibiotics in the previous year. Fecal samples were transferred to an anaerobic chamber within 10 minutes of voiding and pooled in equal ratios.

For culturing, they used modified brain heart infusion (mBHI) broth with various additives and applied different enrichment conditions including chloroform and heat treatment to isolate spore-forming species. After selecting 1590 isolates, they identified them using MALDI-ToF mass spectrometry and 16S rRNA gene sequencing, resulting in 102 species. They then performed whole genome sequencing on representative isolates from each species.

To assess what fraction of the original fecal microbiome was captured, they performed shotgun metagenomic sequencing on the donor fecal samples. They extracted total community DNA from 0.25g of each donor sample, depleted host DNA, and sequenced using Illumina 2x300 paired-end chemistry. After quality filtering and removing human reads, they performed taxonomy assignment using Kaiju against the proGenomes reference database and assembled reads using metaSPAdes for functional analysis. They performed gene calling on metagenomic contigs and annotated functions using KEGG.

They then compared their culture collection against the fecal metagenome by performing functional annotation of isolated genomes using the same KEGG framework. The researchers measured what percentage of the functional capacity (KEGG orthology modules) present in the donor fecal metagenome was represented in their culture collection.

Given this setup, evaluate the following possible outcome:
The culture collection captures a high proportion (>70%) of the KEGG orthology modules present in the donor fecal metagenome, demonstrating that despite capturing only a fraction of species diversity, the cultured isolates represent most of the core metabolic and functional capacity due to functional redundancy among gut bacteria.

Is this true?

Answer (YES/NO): YES